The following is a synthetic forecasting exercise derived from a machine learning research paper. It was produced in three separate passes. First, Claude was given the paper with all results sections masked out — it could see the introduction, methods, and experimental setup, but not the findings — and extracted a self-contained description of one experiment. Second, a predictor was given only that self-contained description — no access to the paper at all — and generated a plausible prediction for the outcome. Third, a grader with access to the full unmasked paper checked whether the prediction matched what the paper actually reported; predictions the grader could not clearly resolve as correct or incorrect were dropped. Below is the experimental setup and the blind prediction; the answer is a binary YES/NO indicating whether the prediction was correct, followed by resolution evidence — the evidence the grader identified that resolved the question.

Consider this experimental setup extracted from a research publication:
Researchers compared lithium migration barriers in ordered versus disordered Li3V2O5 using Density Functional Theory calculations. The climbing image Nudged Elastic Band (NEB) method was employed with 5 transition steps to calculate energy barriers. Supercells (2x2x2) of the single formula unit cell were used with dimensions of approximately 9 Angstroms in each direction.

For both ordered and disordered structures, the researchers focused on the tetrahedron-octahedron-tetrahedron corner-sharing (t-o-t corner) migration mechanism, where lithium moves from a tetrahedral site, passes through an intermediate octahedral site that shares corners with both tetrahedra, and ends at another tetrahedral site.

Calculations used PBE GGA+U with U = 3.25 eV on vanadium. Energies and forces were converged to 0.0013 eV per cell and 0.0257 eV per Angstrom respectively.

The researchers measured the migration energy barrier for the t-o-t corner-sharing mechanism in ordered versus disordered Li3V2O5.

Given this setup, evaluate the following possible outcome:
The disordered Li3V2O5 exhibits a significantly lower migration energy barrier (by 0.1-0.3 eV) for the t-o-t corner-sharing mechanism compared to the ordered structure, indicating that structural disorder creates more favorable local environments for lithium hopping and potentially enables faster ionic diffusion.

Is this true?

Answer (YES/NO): YES